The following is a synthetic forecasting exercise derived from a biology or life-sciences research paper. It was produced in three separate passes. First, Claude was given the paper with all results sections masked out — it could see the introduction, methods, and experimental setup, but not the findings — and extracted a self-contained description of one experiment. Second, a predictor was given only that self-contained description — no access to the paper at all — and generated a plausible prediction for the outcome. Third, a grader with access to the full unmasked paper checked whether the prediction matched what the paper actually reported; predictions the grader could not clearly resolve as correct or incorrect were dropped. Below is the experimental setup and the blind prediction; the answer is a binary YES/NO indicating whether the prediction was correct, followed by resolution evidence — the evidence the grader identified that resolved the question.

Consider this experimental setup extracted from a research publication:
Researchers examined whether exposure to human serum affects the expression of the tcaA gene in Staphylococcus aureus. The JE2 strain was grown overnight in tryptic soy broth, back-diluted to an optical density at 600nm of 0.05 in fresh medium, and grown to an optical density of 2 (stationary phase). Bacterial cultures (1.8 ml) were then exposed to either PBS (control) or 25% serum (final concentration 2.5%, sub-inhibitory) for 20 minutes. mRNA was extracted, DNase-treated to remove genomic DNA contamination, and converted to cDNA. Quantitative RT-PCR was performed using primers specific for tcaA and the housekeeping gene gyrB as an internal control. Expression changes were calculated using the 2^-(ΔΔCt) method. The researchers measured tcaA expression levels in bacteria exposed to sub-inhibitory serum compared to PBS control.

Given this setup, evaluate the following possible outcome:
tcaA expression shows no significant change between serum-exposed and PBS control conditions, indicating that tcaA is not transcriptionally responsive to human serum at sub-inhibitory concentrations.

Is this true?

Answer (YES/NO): NO